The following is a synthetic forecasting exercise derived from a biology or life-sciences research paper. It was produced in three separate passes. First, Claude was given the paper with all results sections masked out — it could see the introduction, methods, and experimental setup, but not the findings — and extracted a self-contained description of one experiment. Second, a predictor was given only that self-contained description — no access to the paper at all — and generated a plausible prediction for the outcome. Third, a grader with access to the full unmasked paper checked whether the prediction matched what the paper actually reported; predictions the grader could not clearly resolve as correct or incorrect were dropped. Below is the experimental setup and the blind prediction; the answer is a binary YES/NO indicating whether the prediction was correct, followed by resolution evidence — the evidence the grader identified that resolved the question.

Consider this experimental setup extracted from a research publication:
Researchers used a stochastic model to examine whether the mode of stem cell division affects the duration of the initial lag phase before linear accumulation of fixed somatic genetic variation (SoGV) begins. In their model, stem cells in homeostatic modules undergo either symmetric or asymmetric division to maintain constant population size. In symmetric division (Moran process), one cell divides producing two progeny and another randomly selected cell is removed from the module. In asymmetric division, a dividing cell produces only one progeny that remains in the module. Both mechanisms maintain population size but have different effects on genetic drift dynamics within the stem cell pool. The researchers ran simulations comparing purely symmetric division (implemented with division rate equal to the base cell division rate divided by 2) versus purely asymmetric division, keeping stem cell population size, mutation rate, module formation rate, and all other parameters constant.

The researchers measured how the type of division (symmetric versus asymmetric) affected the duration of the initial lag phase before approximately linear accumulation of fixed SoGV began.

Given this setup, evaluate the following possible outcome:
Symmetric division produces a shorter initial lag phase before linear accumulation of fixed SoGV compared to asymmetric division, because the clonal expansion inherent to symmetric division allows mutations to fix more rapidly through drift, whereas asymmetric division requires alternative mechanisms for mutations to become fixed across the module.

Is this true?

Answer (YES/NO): YES